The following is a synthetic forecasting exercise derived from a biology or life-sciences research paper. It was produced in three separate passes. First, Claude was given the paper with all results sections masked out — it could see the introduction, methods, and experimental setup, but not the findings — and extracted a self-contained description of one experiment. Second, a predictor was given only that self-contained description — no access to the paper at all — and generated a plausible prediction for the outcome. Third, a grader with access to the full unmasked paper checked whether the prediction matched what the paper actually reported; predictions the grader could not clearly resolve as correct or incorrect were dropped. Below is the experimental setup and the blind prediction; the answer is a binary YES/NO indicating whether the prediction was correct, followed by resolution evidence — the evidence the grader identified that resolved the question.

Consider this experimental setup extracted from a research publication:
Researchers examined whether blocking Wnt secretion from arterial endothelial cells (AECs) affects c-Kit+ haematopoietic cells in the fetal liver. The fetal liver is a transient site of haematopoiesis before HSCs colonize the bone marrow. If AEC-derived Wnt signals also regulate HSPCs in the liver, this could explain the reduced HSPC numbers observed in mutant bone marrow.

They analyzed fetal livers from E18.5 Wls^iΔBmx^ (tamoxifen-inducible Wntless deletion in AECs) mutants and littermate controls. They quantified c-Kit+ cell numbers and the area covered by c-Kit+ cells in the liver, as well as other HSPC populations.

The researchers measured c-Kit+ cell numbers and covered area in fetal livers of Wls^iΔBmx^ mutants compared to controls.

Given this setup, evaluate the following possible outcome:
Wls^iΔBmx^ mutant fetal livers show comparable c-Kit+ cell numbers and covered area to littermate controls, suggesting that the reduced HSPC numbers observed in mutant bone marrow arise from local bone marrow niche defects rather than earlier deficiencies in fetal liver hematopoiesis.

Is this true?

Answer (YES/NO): YES